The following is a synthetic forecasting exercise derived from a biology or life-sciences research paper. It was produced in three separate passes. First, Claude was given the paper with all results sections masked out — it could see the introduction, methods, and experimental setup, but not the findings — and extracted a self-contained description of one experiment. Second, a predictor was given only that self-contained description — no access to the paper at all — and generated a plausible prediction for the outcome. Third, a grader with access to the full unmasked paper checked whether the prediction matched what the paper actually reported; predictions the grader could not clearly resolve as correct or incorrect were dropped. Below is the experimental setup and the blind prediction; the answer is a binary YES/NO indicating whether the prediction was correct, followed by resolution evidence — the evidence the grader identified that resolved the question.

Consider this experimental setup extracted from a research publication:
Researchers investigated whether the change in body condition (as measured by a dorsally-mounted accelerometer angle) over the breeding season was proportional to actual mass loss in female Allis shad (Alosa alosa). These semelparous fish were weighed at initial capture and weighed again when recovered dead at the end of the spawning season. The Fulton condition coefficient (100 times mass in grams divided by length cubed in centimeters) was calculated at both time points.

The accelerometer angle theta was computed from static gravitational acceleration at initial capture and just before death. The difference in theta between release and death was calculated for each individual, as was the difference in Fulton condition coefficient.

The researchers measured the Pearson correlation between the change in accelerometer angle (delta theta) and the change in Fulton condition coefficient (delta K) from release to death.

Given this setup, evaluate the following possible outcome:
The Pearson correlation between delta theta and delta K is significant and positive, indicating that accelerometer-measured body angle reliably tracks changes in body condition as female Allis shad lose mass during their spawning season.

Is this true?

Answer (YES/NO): NO